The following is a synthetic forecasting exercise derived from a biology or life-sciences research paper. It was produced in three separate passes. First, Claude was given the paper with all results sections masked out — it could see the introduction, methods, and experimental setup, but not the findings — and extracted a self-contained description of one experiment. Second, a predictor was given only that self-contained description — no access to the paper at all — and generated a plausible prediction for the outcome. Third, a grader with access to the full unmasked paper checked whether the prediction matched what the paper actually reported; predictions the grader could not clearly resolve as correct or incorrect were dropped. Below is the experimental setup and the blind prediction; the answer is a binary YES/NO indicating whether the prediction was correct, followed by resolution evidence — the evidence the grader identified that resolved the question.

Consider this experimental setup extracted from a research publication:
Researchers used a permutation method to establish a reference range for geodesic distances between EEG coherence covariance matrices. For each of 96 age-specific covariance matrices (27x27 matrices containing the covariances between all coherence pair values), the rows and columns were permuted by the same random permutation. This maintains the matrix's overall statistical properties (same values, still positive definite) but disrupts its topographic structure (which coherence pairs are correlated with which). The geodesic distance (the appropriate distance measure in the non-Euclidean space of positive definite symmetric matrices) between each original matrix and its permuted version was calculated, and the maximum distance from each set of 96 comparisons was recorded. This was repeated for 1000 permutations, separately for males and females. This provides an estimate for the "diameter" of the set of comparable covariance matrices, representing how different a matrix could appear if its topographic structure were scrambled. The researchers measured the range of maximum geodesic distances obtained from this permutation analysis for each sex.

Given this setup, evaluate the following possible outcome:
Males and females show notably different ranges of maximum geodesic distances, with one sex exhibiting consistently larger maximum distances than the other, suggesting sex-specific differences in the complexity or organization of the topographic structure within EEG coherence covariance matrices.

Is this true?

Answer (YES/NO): NO